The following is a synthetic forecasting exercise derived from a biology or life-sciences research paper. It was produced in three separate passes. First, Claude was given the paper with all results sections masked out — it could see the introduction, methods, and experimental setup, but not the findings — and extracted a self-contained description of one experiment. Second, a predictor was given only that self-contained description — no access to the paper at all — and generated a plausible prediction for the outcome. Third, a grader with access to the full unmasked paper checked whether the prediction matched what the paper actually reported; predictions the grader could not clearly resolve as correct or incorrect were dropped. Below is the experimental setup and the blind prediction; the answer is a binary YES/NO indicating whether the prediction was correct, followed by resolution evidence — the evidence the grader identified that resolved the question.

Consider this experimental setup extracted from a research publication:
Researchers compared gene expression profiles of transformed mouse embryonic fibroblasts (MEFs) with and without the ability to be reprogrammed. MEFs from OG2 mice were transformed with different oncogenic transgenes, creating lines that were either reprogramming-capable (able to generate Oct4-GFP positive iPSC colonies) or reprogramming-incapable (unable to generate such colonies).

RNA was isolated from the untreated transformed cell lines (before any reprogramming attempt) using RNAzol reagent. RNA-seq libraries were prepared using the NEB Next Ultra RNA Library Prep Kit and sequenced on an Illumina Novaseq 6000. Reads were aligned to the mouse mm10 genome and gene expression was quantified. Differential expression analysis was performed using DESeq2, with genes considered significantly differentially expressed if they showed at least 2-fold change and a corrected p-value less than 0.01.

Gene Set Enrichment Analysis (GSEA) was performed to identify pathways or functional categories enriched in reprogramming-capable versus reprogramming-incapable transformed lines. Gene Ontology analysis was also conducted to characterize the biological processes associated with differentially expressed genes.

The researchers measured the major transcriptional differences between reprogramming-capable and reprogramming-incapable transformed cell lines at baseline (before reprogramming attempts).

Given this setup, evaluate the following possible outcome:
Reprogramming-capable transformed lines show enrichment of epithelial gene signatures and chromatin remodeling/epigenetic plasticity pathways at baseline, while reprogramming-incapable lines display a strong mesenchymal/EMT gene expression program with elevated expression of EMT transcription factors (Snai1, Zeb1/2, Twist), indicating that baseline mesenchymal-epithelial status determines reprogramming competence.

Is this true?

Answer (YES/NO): NO